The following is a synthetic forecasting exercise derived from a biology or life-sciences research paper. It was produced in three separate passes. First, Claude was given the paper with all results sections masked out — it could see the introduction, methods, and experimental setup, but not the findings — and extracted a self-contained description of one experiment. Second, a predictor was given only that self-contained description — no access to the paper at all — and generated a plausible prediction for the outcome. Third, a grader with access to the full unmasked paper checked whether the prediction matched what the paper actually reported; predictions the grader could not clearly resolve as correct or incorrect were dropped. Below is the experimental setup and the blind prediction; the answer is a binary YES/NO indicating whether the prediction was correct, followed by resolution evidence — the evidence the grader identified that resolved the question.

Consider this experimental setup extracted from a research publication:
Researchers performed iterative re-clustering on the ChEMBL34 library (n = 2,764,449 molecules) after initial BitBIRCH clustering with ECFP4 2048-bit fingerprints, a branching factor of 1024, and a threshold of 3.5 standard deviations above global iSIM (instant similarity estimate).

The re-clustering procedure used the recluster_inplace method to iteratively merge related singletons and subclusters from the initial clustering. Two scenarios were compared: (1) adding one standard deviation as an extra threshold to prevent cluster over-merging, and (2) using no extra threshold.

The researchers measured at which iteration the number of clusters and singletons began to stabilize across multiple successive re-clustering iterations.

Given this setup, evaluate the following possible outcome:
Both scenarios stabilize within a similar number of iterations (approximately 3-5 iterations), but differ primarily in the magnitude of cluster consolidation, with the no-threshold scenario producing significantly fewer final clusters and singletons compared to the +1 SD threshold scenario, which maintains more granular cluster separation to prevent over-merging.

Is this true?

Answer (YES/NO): YES